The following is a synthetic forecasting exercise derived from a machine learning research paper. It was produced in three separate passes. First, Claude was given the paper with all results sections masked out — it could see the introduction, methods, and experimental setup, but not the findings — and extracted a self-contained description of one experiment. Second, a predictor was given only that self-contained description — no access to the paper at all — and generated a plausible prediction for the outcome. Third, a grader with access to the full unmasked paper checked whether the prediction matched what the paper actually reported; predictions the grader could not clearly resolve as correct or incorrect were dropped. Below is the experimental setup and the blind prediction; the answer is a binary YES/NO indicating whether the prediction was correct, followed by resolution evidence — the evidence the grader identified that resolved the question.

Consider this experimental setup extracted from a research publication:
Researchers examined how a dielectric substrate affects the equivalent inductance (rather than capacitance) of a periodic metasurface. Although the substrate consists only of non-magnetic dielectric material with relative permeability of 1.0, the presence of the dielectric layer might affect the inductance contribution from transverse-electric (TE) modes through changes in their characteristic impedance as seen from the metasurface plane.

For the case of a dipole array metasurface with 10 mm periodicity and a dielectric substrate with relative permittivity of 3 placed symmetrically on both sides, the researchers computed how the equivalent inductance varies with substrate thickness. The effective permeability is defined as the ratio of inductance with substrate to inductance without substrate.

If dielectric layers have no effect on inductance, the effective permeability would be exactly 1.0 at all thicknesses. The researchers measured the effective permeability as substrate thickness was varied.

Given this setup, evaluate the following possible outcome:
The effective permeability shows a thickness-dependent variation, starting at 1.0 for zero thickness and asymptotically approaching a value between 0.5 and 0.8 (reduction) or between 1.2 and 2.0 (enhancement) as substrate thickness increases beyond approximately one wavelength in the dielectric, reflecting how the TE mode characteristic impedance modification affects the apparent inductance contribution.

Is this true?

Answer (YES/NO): NO